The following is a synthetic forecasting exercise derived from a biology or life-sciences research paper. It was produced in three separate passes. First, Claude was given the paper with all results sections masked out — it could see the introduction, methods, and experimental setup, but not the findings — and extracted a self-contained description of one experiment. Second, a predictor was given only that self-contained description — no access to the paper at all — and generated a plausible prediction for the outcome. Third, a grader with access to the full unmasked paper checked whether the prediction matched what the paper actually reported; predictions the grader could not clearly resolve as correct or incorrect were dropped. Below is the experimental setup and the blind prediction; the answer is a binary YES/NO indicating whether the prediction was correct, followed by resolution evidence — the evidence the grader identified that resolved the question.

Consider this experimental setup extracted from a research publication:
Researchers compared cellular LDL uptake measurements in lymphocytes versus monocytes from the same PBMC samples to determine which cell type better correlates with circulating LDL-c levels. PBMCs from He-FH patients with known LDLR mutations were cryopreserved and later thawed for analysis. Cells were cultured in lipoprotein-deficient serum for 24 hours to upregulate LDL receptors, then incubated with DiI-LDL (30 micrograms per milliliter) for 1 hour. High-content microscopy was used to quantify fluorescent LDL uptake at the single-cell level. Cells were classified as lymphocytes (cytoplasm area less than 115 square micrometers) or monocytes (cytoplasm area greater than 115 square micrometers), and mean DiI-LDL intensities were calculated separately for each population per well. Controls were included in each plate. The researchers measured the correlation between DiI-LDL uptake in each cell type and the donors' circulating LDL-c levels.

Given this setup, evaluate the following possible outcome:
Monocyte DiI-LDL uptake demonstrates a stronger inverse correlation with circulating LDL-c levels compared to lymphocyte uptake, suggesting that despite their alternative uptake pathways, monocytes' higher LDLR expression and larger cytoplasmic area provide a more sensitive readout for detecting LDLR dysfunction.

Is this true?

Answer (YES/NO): YES